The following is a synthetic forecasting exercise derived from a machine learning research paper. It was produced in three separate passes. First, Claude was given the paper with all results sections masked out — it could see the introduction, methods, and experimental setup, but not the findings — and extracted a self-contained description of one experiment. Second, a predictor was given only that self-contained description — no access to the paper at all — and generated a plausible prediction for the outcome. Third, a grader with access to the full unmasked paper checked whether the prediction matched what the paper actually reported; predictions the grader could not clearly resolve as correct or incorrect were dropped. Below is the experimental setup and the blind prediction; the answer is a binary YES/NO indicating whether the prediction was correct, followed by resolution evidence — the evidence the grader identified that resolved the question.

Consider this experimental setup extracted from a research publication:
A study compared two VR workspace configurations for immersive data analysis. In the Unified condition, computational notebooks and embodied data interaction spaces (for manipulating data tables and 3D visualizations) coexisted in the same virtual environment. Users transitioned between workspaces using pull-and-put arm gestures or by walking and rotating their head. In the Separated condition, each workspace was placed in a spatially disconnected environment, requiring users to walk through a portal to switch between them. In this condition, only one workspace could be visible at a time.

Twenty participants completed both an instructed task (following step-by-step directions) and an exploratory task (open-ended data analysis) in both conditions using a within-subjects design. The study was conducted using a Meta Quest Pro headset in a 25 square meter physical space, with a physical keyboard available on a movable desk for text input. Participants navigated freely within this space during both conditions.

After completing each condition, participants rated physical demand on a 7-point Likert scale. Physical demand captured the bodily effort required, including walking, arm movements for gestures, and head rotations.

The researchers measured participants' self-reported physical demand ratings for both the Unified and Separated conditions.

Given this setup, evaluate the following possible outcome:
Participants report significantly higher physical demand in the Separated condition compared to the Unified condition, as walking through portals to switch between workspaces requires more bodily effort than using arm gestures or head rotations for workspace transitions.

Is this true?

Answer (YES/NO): YES